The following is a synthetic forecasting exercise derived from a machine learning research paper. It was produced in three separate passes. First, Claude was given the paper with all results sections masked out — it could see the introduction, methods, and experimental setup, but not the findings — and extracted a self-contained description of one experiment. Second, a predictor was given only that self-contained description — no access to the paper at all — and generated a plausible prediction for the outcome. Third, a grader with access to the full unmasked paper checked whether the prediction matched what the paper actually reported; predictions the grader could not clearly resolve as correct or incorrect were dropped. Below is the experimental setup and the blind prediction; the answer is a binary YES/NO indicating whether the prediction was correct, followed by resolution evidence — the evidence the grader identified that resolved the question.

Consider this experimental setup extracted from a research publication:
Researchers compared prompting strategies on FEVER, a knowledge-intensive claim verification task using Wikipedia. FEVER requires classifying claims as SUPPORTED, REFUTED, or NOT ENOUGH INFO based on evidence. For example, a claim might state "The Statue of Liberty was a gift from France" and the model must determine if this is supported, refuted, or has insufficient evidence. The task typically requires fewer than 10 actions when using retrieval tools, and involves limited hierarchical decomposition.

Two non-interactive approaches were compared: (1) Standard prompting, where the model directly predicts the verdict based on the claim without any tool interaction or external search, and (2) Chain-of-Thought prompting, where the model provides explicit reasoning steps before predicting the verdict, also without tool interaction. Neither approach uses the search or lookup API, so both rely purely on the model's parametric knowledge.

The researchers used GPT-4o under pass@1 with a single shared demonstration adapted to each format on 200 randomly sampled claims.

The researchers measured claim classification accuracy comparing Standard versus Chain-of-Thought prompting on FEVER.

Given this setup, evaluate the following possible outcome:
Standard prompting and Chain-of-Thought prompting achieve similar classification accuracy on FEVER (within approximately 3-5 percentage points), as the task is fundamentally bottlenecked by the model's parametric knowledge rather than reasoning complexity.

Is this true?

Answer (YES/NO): YES